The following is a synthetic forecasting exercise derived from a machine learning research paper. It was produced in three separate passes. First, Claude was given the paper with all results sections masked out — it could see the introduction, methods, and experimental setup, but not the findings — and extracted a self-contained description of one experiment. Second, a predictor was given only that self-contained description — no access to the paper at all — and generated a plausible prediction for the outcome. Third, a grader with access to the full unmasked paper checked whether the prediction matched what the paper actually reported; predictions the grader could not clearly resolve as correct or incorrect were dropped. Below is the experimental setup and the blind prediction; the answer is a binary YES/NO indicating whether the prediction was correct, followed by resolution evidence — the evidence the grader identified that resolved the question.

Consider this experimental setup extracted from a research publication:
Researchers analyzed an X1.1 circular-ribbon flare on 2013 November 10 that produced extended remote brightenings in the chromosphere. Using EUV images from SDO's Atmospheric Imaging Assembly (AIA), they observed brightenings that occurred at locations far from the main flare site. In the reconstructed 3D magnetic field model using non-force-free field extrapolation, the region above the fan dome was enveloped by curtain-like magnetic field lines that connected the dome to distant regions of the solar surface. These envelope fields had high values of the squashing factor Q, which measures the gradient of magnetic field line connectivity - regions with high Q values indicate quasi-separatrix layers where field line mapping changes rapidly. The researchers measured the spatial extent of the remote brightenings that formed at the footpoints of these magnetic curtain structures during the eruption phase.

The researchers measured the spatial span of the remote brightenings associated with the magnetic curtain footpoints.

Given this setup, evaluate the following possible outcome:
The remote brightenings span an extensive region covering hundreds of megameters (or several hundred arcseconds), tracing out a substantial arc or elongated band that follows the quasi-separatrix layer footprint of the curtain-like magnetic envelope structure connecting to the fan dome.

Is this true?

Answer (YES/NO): YES